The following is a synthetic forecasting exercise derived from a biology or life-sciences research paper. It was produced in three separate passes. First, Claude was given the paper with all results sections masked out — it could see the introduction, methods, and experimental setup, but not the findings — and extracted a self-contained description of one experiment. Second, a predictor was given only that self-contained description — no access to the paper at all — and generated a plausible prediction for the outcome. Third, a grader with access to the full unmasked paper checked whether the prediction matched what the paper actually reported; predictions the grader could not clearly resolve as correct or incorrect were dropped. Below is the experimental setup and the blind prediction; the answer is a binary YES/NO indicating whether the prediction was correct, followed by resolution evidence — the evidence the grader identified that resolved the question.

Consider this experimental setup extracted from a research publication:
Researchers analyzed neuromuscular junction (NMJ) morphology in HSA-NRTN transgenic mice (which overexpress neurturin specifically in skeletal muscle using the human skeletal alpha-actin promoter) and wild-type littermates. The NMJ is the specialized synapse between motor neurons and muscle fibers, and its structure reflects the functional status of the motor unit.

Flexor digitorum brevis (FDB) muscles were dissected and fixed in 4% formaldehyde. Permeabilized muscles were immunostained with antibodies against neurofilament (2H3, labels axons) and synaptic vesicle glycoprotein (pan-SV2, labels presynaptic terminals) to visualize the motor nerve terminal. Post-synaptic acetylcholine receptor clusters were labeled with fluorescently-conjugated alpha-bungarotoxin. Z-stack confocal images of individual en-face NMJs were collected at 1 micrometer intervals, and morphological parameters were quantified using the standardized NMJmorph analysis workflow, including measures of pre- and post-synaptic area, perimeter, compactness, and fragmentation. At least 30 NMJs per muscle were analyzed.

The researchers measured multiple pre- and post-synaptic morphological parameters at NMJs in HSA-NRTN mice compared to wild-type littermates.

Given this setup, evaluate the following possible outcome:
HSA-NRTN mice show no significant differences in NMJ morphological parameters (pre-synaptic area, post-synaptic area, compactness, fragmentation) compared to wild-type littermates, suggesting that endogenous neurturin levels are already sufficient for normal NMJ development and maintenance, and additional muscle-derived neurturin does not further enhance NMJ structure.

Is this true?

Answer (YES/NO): NO